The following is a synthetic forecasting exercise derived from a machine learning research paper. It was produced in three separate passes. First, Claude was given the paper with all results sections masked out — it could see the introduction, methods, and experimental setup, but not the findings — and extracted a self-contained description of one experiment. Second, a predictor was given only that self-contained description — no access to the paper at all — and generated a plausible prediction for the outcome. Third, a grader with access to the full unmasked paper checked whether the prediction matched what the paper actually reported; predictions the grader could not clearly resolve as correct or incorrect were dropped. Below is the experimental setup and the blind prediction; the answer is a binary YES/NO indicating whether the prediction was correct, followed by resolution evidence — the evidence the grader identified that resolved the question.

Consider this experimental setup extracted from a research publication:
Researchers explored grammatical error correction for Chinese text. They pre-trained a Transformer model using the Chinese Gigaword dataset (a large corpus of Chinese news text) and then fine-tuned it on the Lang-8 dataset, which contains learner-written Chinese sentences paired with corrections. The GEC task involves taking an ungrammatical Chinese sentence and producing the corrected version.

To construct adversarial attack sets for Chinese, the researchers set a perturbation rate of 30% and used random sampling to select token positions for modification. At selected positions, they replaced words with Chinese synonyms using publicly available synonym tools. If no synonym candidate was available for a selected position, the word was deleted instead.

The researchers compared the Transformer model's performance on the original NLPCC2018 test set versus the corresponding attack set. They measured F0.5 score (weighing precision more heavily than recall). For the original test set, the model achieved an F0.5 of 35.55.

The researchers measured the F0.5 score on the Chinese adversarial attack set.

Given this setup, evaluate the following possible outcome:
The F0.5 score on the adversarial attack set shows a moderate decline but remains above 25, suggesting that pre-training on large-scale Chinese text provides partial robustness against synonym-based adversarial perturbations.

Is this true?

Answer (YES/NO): YES